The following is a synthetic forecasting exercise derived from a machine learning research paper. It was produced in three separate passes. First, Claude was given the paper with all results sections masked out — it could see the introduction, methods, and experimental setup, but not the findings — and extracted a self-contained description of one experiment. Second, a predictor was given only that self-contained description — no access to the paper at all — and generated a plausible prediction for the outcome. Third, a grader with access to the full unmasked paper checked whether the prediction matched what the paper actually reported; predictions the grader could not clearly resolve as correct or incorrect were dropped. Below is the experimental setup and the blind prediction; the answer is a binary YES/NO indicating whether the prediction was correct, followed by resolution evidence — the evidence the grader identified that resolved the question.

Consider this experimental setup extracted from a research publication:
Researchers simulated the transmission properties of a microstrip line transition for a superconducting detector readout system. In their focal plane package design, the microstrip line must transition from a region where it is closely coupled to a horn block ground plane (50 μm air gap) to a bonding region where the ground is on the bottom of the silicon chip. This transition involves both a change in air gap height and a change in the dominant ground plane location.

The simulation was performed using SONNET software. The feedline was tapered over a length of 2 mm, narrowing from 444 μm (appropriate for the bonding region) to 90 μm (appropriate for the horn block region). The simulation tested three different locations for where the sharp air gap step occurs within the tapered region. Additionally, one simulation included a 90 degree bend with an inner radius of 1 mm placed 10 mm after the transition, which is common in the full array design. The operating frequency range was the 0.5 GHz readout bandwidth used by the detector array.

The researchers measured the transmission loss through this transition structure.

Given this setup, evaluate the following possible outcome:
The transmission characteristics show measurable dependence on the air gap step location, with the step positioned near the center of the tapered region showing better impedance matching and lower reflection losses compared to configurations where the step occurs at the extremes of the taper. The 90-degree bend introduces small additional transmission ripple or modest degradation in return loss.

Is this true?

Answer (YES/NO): NO